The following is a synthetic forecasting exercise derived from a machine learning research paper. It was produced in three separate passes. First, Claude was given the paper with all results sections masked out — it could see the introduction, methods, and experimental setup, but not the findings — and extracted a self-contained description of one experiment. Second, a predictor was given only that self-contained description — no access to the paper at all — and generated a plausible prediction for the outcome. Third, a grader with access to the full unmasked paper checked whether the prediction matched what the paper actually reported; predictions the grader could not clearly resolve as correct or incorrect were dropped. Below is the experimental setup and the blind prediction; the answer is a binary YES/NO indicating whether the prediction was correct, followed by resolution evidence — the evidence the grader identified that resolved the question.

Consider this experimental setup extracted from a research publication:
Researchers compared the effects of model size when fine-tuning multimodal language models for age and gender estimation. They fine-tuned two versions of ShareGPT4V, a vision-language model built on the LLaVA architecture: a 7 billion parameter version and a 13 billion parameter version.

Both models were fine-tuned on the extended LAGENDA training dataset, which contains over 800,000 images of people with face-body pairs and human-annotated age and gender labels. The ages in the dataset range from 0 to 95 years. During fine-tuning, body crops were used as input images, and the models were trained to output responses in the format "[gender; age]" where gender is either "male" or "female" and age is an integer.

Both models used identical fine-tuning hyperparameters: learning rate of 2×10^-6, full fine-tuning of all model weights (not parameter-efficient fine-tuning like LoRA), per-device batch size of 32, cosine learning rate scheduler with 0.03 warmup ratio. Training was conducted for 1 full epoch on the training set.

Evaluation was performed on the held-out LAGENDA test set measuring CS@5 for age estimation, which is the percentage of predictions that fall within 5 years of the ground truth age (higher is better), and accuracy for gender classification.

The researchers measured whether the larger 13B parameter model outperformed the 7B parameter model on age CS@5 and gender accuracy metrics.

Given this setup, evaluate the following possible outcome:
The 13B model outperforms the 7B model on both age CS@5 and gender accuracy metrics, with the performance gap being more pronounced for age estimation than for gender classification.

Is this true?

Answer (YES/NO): NO